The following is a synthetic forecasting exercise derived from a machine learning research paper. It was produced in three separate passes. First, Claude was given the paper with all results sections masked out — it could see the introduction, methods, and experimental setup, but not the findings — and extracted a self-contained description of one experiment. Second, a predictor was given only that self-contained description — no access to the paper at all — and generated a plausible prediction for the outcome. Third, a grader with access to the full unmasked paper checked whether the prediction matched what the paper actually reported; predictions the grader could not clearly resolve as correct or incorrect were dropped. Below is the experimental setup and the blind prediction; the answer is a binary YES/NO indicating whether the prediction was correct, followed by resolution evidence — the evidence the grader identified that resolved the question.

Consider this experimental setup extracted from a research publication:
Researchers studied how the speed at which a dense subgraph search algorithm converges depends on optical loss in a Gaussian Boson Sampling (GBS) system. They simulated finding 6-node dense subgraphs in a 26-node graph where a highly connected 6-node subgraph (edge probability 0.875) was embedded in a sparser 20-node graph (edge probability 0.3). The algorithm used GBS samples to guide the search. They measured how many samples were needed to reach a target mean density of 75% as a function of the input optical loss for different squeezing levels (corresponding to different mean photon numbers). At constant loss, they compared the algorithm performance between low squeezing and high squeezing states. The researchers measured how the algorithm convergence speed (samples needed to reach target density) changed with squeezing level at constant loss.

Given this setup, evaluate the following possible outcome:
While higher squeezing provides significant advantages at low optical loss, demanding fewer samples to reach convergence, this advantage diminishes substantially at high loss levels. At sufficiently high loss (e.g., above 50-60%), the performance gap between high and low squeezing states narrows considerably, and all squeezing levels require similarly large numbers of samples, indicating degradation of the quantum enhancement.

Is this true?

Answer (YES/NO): NO